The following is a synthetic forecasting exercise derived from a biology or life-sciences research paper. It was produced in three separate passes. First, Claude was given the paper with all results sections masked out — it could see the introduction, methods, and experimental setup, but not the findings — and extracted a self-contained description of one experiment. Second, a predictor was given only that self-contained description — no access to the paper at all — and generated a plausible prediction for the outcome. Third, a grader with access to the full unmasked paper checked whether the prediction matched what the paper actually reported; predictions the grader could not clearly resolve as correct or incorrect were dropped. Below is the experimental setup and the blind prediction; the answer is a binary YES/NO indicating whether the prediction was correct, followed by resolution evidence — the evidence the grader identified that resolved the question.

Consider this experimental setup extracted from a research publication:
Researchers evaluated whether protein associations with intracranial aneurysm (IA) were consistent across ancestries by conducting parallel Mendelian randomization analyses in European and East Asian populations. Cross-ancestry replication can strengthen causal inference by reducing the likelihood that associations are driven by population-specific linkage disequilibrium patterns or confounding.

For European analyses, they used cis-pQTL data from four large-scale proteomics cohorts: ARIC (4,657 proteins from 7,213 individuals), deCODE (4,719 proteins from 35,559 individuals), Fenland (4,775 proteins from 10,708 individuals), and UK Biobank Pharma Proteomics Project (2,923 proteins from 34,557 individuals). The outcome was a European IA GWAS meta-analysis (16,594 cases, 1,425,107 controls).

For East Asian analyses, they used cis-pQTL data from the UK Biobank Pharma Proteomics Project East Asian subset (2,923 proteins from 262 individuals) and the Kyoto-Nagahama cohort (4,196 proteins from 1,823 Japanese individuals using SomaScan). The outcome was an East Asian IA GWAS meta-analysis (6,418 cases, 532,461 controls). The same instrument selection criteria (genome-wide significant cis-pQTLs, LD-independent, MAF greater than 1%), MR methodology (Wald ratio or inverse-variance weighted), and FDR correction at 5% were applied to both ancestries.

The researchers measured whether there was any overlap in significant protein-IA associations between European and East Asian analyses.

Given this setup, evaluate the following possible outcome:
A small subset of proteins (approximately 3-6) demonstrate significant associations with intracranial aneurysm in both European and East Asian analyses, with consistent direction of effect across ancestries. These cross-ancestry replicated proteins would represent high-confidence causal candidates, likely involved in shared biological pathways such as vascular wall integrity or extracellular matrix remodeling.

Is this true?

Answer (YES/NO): NO